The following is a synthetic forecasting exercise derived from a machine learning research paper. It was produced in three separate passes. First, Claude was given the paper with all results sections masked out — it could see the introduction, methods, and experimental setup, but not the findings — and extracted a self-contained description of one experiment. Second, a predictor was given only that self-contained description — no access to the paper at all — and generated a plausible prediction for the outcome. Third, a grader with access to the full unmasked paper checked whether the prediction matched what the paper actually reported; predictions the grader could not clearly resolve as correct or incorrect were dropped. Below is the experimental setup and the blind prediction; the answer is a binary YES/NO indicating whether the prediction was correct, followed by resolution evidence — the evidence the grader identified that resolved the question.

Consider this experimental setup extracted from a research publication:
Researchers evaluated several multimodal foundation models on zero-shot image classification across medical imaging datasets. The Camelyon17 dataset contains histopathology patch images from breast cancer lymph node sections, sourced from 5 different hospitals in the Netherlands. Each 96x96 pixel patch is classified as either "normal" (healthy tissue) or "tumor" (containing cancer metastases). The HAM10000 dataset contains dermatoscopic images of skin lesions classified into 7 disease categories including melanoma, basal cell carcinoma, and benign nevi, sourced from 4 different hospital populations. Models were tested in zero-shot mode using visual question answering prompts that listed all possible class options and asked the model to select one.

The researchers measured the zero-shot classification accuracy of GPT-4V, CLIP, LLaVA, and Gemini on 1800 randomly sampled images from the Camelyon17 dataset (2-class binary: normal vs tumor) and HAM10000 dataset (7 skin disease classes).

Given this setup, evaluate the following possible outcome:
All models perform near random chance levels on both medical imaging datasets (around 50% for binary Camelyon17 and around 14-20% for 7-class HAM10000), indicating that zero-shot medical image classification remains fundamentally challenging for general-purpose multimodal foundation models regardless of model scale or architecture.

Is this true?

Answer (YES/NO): NO